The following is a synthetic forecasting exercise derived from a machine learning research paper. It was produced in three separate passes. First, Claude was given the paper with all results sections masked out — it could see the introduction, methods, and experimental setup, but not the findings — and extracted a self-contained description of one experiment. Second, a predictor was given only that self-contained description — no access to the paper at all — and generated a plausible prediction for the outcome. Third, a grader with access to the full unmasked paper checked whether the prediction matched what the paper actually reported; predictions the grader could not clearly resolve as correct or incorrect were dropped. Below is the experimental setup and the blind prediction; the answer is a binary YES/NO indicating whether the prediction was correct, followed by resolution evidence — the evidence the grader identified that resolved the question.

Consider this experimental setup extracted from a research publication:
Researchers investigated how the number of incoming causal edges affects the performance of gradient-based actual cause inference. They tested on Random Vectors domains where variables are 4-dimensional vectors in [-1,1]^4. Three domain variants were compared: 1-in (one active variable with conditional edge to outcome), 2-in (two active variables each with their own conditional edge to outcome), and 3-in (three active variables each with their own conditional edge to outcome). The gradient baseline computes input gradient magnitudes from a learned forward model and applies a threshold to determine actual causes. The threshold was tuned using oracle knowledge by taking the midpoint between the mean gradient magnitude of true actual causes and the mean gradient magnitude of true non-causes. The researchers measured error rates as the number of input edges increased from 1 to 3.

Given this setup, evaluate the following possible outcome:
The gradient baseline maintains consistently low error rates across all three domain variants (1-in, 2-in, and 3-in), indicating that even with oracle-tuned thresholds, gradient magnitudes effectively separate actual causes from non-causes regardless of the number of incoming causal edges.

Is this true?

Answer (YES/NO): NO